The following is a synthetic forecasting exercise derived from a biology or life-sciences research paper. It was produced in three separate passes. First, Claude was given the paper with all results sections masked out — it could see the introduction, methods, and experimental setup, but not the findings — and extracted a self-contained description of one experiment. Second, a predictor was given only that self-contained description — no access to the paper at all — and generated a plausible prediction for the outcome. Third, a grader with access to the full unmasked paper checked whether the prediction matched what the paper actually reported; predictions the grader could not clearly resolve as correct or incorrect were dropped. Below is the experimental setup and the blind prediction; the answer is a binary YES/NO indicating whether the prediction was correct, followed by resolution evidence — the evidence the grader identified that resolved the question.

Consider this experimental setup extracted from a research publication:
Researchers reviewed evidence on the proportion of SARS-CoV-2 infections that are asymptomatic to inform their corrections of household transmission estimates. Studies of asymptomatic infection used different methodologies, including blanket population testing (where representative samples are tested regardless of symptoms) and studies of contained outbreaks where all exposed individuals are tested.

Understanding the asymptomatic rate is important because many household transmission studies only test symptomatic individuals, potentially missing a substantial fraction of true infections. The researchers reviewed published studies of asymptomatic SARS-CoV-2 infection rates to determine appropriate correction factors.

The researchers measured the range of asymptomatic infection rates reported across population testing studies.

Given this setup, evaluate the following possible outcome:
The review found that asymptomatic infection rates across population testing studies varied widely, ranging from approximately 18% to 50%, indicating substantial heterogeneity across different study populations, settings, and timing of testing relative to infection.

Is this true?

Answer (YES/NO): NO